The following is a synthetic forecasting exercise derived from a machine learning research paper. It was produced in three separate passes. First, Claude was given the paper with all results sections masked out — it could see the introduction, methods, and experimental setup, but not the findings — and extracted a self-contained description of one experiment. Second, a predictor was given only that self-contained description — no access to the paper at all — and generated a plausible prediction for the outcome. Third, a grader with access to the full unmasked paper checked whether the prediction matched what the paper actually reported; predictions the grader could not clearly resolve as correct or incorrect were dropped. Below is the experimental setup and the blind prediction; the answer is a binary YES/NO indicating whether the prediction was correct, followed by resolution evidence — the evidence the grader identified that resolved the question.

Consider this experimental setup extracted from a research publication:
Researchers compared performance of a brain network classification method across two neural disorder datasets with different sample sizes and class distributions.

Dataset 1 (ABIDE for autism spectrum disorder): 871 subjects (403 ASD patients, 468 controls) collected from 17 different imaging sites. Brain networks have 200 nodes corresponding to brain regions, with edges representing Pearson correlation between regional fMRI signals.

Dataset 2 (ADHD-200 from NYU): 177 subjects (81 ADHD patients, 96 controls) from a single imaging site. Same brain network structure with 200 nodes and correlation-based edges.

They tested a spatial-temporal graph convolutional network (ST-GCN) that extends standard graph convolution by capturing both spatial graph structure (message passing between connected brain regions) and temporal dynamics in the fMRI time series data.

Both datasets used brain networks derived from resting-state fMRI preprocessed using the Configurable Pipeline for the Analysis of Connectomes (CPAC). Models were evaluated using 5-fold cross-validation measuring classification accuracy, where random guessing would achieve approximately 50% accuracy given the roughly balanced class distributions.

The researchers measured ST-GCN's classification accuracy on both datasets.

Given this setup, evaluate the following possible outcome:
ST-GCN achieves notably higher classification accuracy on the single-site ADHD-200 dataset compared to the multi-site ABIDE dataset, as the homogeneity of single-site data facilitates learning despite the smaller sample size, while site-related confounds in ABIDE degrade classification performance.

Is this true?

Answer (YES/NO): NO